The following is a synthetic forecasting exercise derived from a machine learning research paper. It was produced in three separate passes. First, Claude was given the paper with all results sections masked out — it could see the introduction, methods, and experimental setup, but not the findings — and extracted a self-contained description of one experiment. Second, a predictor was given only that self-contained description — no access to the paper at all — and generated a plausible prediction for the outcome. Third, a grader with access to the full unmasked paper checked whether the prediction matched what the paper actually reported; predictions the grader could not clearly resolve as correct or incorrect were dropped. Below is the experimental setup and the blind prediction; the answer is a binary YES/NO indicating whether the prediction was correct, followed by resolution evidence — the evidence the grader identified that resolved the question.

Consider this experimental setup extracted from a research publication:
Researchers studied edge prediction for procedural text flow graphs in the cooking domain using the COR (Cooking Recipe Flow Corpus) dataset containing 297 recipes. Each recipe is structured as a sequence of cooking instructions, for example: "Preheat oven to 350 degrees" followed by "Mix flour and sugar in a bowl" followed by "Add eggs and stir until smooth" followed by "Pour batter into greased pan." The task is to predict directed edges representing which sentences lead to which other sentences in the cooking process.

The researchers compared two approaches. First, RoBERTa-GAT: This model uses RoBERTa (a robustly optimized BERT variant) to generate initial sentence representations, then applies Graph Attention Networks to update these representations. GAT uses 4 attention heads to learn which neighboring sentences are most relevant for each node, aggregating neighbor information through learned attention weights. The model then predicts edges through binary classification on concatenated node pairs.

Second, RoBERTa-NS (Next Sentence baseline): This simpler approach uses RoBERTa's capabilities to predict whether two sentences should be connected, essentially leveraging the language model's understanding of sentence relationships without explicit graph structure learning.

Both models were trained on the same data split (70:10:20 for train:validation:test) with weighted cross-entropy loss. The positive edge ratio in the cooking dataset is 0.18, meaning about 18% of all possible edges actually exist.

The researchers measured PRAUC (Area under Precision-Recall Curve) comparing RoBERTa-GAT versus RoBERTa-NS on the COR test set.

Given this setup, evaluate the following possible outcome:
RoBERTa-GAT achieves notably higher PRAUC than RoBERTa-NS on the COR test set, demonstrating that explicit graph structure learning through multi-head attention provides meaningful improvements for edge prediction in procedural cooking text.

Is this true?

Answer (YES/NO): NO